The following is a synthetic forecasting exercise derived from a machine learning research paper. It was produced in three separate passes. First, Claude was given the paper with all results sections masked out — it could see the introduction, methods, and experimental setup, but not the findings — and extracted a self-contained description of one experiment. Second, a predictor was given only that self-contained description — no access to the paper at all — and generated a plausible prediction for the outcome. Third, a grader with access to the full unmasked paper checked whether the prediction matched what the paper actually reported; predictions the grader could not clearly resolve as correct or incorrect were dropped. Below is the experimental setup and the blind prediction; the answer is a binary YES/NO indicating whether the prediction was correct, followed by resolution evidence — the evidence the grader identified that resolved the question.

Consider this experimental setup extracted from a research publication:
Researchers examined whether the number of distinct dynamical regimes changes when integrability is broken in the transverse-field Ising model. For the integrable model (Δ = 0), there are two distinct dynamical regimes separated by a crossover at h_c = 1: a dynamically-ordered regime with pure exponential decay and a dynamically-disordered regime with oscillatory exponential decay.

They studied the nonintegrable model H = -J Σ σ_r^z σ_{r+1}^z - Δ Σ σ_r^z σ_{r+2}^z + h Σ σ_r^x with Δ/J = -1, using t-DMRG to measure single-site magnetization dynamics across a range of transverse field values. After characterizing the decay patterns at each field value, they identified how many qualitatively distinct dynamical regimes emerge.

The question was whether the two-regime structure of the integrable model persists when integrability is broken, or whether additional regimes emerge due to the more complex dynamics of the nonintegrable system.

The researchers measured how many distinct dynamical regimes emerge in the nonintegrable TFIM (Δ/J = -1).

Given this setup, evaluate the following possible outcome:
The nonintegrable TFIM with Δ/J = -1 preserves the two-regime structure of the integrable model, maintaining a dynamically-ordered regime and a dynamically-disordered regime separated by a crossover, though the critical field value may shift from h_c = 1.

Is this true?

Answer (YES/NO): NO